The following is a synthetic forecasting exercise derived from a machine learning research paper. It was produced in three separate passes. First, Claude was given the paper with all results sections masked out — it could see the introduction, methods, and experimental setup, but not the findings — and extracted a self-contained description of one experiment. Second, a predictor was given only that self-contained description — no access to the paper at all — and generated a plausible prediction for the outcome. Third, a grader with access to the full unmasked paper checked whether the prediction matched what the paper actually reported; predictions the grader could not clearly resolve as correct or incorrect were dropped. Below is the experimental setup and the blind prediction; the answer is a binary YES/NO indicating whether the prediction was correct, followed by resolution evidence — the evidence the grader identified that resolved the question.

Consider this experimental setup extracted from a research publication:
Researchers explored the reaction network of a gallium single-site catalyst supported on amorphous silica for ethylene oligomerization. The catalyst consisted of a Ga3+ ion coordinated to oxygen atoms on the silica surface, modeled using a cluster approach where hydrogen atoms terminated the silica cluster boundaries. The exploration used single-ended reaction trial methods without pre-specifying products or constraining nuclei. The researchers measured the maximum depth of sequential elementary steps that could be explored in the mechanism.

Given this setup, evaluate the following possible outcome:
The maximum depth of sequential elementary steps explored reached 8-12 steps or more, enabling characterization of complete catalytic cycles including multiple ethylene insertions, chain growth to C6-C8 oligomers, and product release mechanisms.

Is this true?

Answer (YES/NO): NO